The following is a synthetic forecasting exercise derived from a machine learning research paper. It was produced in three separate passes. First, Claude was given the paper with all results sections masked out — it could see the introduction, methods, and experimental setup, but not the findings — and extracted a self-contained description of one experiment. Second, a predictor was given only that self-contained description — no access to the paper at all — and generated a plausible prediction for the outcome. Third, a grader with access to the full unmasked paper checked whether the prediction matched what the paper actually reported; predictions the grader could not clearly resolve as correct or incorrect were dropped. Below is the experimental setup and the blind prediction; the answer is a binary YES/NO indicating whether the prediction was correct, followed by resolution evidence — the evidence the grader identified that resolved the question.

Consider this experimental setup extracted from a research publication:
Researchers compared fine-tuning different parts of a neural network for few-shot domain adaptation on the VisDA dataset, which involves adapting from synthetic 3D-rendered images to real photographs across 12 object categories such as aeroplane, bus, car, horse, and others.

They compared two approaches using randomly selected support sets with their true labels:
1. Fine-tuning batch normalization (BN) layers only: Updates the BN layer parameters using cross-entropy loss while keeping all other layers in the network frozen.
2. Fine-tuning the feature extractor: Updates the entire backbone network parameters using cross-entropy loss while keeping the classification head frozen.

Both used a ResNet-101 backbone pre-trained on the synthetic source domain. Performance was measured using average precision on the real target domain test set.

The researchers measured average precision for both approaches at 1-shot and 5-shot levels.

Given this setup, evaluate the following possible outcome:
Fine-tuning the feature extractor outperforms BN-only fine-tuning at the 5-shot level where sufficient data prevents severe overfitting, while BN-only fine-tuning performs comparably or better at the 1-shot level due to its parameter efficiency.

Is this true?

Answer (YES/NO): NO